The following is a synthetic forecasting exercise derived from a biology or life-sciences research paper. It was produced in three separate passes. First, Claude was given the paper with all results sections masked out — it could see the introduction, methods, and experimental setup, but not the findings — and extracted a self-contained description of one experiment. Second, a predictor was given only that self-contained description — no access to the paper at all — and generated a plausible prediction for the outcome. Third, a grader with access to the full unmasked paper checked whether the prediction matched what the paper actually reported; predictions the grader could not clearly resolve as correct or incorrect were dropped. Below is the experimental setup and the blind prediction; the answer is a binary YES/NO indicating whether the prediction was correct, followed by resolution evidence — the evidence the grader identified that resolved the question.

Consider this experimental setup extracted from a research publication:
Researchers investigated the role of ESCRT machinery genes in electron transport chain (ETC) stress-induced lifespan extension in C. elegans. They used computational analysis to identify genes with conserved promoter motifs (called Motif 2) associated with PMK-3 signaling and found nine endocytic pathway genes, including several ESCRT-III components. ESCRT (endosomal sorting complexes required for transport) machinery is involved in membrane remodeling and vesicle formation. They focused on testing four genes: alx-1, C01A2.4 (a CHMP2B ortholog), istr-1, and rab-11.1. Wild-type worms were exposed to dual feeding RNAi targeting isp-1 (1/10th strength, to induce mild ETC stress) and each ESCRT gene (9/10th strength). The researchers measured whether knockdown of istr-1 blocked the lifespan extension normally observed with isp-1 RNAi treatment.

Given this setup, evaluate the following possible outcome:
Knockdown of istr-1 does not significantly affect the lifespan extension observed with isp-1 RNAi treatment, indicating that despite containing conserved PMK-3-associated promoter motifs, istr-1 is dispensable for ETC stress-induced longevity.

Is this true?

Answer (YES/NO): NO